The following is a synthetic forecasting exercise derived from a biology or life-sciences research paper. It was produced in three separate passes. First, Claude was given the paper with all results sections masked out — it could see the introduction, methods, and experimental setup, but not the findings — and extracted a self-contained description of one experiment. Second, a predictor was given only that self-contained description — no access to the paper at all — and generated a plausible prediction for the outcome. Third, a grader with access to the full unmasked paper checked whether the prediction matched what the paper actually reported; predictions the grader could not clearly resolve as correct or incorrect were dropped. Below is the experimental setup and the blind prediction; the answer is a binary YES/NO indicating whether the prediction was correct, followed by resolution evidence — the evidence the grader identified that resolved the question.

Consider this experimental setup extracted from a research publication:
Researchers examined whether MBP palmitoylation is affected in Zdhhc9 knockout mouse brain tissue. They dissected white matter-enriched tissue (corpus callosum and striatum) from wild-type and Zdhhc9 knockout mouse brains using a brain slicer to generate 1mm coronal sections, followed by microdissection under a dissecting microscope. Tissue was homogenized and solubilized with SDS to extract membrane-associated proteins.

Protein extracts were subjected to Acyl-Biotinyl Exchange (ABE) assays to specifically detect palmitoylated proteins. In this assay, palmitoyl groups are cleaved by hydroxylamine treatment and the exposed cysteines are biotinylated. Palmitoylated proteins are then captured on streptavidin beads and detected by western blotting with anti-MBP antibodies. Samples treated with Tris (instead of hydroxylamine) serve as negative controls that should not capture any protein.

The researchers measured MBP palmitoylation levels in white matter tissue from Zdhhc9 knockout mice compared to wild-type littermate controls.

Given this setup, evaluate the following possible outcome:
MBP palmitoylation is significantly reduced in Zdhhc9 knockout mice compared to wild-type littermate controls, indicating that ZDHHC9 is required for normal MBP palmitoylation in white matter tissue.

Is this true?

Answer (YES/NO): YES